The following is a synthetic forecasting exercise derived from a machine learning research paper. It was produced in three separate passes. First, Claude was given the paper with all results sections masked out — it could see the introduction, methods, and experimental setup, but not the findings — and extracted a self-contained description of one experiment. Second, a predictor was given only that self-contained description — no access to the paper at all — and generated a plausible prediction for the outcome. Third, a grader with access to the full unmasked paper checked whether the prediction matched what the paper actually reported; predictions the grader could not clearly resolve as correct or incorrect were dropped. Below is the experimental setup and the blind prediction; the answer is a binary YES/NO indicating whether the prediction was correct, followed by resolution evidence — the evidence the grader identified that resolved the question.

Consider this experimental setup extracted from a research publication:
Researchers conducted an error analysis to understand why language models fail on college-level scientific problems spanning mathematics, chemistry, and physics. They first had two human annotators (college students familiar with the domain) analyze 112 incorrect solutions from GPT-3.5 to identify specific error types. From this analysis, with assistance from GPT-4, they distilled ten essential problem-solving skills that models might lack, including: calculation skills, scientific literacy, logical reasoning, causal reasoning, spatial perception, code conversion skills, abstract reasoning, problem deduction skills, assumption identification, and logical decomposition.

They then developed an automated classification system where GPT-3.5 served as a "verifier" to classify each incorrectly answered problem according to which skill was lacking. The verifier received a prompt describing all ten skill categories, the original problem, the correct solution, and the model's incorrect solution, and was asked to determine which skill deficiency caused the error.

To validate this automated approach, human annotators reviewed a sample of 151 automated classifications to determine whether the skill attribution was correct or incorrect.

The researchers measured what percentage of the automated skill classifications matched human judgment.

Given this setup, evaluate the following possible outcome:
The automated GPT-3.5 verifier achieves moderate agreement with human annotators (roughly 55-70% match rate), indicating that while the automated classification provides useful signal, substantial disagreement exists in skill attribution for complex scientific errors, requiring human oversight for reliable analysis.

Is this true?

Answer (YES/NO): NO